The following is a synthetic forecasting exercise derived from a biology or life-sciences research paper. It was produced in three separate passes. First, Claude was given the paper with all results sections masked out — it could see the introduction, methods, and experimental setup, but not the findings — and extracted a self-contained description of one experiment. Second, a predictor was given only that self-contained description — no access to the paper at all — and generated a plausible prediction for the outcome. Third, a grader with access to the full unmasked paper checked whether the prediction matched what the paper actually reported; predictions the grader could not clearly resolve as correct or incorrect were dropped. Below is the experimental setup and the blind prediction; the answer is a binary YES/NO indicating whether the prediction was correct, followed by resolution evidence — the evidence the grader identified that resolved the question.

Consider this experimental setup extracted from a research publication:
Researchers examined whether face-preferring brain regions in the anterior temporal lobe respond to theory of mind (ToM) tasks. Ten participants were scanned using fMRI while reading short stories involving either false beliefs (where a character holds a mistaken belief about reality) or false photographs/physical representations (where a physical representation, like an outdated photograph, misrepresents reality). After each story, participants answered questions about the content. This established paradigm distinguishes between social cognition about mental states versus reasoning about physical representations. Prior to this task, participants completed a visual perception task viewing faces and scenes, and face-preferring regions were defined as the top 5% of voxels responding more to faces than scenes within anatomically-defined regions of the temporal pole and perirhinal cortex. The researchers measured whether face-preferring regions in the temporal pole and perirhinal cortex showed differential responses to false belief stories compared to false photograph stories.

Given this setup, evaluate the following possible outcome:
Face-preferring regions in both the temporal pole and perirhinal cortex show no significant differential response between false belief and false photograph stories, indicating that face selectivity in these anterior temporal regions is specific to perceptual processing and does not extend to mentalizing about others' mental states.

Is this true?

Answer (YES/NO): NO